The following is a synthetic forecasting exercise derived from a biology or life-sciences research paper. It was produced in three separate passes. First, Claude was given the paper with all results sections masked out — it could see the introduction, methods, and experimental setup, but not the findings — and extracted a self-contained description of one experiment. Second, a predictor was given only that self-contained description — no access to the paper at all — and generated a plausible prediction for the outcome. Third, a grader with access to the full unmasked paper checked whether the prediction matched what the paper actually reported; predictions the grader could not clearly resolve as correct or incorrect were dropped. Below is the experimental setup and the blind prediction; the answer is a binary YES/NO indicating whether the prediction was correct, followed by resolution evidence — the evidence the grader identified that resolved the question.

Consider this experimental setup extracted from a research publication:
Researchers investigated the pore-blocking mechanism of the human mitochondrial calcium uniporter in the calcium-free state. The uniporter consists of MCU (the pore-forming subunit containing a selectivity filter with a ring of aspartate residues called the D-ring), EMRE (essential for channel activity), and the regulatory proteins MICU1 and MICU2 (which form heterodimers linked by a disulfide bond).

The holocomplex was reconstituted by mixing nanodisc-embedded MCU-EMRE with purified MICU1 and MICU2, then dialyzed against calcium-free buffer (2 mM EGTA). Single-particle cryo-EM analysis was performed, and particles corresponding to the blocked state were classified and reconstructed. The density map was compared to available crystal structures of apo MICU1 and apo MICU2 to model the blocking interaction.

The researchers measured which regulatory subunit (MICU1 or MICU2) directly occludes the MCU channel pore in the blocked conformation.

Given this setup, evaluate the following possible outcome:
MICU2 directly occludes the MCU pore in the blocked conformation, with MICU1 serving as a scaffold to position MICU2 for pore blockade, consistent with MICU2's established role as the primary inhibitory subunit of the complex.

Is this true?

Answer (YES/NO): NO